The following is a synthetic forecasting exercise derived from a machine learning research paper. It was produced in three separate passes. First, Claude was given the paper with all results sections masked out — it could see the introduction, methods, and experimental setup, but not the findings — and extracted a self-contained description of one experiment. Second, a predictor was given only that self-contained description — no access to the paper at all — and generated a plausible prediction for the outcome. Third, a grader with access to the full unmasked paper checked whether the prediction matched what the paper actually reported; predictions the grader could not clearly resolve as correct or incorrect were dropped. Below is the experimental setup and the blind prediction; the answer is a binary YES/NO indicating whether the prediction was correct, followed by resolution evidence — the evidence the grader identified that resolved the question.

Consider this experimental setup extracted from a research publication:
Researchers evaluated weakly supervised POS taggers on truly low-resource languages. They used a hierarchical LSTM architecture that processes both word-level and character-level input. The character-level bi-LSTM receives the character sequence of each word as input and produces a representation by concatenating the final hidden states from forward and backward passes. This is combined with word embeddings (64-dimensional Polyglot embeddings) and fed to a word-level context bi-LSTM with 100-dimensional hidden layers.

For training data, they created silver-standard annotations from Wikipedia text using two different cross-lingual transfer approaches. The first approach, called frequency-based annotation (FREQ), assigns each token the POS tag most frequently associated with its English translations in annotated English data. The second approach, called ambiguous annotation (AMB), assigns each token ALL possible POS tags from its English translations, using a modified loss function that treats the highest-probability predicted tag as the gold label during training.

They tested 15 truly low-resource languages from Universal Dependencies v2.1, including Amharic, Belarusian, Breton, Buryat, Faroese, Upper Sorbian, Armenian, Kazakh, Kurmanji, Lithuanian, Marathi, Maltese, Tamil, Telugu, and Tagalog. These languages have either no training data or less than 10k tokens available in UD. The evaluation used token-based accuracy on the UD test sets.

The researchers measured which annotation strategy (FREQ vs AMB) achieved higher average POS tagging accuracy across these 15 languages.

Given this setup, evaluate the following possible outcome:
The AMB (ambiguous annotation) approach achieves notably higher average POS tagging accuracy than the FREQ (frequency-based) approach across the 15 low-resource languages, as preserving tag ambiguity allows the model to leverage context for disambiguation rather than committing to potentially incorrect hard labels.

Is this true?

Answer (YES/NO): NO